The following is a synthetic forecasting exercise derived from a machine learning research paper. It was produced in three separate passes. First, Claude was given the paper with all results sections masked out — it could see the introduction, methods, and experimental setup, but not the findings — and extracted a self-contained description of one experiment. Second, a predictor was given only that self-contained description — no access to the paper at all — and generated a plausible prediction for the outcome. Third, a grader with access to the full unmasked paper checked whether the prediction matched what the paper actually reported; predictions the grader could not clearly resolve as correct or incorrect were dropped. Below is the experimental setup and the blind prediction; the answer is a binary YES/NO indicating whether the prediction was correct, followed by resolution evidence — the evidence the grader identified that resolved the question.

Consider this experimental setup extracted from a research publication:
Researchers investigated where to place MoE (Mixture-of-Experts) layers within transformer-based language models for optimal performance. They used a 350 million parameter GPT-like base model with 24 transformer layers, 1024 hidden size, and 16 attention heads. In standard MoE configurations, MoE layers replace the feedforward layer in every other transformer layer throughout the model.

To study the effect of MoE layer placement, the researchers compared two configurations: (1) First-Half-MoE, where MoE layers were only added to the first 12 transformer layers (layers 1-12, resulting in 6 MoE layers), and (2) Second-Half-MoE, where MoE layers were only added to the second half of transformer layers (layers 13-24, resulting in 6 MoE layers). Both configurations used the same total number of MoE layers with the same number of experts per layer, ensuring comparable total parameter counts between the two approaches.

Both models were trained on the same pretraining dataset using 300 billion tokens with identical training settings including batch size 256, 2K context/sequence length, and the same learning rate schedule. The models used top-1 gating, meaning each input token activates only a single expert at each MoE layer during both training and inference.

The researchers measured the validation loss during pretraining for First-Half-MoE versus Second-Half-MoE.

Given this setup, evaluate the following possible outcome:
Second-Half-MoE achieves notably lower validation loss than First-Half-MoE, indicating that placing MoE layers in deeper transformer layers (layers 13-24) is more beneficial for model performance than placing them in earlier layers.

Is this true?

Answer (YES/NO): YES